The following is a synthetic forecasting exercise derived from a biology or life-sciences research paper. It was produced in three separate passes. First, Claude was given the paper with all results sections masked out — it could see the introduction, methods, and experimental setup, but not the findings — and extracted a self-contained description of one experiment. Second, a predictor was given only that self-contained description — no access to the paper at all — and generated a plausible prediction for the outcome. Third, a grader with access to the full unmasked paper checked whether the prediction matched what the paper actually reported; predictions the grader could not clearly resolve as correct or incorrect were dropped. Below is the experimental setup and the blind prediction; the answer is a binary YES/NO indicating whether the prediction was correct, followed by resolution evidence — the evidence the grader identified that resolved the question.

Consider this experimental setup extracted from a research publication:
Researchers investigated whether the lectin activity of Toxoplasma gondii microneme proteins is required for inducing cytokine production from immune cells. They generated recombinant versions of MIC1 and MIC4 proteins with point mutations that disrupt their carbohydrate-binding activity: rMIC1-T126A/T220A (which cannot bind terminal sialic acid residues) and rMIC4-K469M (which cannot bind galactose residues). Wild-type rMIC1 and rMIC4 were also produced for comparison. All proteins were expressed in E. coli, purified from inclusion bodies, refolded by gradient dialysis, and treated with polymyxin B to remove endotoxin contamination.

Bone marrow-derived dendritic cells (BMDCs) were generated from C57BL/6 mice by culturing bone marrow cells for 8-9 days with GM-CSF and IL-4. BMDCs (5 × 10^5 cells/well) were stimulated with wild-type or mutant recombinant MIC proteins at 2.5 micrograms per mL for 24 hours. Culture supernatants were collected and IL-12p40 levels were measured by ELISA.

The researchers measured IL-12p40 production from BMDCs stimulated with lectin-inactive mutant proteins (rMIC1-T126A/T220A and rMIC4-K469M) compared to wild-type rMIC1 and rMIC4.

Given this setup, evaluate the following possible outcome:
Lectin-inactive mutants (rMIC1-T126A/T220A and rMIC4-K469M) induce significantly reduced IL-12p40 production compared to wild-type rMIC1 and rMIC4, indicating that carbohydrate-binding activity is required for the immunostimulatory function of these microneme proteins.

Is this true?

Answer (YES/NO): YES